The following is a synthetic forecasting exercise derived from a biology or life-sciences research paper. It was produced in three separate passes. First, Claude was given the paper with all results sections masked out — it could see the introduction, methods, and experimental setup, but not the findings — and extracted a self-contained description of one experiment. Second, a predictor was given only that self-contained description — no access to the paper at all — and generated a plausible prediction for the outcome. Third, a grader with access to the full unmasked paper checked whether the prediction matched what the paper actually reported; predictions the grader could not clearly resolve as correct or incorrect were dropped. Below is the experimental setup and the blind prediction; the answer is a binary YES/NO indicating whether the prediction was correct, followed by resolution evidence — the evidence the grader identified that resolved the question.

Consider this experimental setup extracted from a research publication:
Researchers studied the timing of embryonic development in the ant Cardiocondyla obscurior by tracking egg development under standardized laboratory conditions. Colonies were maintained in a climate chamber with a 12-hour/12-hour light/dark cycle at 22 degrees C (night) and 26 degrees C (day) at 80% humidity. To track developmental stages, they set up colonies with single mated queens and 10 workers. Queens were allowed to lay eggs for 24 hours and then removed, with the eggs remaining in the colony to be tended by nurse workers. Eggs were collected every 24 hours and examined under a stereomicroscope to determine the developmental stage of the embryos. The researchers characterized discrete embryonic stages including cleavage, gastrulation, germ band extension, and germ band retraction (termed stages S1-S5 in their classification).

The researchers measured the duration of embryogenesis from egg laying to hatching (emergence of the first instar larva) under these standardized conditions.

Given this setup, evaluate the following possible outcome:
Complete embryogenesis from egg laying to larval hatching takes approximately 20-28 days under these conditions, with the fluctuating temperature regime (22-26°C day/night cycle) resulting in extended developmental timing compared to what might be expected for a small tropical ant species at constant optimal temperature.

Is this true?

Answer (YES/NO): NO